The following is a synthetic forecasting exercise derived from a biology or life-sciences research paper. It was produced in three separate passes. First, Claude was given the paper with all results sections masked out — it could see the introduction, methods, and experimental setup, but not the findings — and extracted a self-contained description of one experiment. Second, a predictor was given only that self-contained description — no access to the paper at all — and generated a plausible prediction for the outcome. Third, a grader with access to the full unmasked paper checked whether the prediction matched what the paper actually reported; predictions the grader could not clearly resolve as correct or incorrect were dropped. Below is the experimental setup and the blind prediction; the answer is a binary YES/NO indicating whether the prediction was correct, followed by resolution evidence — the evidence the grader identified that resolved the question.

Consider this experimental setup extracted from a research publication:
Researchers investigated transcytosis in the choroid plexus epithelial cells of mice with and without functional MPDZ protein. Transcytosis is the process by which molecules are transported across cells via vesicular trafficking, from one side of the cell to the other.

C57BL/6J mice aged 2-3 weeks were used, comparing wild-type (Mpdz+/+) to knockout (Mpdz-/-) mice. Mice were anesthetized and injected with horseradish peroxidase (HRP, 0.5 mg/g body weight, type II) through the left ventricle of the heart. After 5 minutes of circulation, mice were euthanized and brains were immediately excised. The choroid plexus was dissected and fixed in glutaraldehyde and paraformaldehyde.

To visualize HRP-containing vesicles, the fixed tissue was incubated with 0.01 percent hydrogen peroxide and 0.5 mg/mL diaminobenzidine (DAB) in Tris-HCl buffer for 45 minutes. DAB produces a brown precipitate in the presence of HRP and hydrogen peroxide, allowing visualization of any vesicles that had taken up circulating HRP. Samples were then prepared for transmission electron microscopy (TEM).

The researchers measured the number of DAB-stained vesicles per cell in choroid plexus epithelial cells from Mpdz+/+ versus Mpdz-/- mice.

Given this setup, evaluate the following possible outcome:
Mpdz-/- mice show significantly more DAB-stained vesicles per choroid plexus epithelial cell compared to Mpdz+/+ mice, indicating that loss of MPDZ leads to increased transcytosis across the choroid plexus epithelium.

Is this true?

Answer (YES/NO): YES